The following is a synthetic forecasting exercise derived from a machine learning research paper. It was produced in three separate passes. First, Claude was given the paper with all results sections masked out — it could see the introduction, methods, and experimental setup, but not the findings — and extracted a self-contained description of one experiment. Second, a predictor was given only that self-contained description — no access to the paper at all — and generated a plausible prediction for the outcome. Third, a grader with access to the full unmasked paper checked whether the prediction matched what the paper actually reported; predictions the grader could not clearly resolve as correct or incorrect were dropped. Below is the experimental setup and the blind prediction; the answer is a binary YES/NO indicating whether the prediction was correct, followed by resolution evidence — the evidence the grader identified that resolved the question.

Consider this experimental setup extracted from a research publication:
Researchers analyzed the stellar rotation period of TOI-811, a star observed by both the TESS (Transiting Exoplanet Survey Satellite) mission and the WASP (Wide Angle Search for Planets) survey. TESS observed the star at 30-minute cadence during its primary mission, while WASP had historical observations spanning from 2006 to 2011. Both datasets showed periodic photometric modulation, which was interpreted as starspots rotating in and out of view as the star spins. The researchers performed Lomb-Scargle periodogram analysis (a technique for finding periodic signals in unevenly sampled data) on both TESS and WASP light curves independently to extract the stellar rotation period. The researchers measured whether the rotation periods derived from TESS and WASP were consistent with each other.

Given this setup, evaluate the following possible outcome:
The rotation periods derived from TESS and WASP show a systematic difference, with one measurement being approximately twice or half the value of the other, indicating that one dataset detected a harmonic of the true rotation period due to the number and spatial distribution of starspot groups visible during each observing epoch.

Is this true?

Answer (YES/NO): NO